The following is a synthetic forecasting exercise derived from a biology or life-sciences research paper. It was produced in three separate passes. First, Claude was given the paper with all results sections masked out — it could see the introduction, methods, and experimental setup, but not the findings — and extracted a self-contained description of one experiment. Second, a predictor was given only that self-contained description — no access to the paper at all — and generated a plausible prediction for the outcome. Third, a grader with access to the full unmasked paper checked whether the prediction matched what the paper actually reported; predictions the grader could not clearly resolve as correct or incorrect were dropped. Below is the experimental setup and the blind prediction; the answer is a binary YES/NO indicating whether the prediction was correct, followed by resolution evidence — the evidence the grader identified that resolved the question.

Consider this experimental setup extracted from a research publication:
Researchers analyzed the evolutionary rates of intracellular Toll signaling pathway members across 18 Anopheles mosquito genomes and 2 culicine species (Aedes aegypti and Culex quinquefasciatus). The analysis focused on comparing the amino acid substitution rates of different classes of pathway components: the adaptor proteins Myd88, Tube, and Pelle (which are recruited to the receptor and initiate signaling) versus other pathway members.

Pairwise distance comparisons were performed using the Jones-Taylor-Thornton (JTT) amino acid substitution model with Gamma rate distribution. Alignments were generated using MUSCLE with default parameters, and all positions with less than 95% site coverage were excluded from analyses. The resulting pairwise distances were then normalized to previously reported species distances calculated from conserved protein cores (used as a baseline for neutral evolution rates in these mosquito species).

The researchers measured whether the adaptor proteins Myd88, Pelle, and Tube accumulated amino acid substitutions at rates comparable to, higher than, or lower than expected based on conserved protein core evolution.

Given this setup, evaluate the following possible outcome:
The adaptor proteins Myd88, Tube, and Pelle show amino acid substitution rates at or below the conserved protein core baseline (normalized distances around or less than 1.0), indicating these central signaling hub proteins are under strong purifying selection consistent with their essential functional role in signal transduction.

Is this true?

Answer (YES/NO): NO